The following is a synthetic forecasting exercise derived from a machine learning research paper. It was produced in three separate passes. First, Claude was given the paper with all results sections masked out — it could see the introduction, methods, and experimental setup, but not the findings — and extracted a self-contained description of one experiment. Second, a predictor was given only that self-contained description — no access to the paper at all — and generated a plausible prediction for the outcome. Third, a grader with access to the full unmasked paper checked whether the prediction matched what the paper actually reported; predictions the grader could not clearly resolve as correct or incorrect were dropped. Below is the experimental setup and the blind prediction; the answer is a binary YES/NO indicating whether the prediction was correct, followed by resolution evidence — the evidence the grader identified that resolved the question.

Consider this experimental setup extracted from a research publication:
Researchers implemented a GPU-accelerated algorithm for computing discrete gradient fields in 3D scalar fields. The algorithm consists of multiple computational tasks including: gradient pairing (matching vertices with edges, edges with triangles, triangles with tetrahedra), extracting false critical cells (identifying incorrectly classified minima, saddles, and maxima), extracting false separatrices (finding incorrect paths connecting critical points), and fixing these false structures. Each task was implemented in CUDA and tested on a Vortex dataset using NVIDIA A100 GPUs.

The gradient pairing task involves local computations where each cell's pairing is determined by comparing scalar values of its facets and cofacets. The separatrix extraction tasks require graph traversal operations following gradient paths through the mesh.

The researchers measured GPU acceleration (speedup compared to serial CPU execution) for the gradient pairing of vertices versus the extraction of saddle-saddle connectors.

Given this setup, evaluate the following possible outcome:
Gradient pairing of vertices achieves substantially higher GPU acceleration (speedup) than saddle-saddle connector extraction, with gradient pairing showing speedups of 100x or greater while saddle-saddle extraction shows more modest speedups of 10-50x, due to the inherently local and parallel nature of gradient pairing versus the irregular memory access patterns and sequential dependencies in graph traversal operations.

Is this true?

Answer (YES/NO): NO